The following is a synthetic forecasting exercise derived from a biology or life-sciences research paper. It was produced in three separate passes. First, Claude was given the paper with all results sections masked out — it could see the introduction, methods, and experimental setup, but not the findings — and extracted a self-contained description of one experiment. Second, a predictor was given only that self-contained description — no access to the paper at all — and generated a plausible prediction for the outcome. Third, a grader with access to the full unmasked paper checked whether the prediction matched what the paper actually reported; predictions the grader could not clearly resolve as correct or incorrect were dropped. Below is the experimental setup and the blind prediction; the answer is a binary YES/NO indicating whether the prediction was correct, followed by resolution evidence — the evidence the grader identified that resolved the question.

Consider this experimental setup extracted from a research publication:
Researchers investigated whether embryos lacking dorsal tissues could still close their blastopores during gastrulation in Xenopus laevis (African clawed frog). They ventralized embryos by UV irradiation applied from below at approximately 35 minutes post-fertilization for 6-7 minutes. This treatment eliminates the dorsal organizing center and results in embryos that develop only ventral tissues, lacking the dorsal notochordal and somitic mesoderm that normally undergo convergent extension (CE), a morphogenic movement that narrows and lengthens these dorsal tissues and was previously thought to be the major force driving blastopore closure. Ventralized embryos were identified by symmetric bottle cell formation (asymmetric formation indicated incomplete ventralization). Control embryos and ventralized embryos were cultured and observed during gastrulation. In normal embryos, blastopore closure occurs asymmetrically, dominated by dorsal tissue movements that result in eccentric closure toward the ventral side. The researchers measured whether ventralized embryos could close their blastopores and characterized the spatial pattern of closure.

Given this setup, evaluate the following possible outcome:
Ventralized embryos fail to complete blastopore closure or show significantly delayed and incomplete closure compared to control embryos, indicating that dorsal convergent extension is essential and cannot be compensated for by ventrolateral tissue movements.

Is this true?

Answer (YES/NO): NO